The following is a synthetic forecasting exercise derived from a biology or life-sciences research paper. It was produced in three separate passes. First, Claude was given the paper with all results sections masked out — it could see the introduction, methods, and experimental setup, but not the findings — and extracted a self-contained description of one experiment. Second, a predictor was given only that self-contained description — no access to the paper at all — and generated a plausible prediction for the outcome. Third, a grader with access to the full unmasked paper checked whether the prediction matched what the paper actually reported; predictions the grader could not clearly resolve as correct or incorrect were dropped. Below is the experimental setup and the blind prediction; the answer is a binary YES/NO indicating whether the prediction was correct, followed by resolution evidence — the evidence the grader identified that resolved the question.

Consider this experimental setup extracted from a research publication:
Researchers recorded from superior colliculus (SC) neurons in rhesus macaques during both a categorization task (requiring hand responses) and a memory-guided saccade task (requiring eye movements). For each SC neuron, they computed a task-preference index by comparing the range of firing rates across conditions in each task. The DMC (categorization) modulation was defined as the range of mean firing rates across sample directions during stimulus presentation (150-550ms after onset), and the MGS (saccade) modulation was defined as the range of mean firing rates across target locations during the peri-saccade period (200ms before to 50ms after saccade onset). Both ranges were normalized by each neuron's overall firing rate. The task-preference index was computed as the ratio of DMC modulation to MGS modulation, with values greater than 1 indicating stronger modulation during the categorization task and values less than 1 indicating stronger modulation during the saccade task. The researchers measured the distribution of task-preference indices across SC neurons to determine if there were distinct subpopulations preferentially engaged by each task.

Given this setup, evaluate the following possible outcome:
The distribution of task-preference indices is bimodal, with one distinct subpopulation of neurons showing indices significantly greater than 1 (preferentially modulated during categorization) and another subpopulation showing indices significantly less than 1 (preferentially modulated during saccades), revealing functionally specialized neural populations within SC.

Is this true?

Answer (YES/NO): NO